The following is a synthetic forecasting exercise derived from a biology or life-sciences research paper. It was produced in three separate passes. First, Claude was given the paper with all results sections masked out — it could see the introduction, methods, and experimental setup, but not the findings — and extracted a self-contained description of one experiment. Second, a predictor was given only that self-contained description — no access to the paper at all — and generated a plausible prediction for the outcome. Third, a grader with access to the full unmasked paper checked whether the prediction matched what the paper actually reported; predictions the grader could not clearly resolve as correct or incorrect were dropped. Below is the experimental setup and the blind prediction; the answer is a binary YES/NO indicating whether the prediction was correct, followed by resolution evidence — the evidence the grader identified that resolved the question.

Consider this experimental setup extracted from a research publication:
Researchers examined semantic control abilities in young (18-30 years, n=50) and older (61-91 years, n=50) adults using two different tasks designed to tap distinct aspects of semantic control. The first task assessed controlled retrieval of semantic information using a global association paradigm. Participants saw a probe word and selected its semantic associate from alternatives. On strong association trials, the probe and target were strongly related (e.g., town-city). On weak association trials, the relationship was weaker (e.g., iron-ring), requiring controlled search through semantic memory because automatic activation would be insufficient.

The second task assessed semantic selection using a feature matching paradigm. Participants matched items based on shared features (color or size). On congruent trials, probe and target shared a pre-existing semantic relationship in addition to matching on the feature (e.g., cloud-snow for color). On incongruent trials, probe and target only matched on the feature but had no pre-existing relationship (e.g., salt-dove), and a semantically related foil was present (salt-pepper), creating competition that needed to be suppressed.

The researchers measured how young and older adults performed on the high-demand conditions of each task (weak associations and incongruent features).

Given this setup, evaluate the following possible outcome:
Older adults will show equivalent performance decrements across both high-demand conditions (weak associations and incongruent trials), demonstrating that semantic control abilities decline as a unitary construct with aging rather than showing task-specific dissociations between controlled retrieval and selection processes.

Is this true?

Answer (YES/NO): NO